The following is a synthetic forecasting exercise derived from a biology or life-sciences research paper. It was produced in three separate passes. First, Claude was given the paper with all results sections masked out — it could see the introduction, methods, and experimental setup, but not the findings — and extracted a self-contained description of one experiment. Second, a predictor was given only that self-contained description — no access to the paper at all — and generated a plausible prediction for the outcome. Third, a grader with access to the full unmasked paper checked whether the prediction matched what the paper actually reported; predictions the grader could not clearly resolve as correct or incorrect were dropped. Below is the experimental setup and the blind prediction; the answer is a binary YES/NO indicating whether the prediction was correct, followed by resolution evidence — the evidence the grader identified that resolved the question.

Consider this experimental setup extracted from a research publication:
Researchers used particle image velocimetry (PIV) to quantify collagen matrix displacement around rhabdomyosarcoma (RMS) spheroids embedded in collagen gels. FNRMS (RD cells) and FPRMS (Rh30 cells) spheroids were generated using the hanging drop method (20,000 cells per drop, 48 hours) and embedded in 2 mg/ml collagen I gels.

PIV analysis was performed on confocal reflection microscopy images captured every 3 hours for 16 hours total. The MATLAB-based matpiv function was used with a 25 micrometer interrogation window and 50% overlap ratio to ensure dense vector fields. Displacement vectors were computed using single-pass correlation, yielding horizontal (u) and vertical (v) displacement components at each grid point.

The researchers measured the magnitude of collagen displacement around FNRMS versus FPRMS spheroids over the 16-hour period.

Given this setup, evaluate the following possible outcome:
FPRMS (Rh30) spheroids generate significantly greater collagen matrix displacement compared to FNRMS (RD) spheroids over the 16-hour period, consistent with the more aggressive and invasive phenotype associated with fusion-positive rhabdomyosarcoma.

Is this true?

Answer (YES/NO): NO